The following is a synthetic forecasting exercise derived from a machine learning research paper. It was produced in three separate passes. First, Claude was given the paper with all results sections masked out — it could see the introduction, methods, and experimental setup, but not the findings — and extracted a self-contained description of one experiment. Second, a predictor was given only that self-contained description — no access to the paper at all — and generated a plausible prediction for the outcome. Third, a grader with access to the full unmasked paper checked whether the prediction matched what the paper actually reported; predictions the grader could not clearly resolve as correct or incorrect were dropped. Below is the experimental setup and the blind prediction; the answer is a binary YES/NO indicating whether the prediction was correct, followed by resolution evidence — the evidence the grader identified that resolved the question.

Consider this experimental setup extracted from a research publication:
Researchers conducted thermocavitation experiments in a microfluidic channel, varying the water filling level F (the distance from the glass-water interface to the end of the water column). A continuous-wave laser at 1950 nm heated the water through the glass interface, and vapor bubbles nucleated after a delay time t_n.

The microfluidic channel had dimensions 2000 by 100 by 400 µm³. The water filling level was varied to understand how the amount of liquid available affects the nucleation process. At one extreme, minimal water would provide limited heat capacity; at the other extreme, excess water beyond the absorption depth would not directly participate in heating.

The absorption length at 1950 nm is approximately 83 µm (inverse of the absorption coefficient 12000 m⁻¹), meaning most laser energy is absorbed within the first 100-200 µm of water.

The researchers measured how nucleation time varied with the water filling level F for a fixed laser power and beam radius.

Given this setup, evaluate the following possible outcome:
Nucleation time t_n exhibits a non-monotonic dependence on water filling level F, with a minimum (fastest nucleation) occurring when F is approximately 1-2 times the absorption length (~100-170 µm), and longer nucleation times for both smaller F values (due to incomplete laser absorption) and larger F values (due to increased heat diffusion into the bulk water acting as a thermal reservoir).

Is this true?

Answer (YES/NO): NO